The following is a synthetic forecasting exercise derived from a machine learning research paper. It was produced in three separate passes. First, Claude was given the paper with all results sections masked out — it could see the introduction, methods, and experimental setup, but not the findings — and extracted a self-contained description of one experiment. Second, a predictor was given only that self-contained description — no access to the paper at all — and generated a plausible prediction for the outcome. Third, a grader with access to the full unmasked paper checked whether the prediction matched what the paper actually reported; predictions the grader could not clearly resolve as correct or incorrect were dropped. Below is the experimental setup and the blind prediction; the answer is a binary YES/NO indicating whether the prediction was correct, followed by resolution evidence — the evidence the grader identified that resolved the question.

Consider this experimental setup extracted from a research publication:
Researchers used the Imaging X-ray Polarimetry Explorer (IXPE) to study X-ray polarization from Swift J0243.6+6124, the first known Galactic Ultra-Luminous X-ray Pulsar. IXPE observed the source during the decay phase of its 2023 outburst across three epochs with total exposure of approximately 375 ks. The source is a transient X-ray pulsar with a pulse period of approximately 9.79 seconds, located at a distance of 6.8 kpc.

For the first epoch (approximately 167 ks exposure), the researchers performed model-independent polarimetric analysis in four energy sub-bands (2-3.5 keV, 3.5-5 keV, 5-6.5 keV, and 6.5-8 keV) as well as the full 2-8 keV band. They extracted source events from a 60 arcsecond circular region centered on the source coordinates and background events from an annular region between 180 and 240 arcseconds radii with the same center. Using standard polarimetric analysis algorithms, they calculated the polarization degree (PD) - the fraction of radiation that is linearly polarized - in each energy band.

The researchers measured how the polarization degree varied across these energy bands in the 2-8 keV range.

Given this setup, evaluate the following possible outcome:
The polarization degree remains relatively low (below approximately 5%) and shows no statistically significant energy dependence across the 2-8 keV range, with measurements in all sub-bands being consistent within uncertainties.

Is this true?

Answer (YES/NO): NO